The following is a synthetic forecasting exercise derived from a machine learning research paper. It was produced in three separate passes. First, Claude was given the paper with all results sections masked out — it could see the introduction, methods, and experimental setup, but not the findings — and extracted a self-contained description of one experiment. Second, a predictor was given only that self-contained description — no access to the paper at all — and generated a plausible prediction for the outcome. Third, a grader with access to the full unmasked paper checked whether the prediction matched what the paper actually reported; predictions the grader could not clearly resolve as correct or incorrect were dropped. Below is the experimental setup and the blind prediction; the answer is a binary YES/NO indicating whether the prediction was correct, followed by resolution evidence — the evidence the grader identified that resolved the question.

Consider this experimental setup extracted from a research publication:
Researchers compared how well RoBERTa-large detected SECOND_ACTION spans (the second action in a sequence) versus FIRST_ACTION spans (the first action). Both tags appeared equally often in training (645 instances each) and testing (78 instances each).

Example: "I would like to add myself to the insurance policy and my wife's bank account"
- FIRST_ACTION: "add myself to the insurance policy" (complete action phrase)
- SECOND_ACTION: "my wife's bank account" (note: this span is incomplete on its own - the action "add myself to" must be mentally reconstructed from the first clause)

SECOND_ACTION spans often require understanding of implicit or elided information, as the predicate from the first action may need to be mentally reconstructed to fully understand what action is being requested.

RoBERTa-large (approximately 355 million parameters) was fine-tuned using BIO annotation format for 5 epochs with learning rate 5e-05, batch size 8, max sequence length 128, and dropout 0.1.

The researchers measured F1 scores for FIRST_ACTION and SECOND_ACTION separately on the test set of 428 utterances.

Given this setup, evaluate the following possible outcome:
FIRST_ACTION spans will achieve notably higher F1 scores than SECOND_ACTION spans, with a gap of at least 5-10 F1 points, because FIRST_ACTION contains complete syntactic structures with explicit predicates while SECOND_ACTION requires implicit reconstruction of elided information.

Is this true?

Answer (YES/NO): YES